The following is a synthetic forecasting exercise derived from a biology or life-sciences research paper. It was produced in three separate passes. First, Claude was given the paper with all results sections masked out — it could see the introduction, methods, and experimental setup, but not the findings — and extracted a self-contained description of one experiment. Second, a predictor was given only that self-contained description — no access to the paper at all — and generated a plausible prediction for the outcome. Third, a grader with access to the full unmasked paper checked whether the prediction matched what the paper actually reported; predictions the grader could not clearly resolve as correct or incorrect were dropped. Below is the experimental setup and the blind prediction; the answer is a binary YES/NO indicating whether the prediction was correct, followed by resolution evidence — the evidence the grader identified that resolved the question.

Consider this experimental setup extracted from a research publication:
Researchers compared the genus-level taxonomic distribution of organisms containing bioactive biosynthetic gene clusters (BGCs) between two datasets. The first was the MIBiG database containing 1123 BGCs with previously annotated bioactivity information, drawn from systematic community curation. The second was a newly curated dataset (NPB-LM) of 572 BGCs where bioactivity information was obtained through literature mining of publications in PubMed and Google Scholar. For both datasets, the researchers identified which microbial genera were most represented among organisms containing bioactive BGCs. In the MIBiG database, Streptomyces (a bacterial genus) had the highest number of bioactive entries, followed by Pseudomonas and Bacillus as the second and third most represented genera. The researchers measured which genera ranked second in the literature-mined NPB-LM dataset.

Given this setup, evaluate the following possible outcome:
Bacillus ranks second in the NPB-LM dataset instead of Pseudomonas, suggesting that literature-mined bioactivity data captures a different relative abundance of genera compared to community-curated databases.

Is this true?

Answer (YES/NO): NO